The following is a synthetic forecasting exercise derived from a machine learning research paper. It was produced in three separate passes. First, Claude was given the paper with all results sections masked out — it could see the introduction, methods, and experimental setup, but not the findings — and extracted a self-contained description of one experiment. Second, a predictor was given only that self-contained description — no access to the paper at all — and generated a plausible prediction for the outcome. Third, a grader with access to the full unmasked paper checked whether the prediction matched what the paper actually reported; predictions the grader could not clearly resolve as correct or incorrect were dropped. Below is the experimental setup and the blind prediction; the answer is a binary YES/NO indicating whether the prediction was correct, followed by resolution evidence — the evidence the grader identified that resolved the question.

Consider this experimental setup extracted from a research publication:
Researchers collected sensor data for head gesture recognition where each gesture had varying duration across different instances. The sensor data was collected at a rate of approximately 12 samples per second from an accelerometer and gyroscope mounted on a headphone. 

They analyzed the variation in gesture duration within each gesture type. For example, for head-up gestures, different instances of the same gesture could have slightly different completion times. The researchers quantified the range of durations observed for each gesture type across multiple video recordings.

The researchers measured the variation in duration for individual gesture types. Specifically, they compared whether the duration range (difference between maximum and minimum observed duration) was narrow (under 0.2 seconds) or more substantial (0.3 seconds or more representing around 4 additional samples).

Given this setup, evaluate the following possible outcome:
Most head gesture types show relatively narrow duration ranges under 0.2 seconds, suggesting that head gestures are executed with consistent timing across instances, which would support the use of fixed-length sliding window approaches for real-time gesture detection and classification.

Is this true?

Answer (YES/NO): NO